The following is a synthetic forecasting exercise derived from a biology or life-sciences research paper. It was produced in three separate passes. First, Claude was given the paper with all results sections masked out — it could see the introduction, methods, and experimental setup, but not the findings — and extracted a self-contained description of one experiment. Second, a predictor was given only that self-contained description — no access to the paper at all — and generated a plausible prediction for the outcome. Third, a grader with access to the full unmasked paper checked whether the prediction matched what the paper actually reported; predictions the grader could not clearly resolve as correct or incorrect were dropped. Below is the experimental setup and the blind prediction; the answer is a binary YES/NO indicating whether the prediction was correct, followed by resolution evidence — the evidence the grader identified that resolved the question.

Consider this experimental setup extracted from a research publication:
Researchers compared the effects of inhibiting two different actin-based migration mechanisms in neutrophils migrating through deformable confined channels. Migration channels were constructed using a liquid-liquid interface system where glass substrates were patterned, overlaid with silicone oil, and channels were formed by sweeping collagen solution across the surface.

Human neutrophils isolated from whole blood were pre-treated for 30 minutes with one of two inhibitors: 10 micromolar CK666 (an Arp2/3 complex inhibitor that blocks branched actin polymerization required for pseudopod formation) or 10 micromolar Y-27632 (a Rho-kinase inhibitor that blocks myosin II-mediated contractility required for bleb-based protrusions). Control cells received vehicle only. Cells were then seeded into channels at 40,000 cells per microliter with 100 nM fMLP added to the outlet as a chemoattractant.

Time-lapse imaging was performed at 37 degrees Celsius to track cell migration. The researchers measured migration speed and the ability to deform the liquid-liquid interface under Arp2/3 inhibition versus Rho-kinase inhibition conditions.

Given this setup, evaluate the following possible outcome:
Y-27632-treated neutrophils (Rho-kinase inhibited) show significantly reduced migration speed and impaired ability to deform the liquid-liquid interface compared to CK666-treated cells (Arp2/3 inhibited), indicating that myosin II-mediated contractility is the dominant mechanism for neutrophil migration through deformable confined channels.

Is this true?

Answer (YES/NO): YES